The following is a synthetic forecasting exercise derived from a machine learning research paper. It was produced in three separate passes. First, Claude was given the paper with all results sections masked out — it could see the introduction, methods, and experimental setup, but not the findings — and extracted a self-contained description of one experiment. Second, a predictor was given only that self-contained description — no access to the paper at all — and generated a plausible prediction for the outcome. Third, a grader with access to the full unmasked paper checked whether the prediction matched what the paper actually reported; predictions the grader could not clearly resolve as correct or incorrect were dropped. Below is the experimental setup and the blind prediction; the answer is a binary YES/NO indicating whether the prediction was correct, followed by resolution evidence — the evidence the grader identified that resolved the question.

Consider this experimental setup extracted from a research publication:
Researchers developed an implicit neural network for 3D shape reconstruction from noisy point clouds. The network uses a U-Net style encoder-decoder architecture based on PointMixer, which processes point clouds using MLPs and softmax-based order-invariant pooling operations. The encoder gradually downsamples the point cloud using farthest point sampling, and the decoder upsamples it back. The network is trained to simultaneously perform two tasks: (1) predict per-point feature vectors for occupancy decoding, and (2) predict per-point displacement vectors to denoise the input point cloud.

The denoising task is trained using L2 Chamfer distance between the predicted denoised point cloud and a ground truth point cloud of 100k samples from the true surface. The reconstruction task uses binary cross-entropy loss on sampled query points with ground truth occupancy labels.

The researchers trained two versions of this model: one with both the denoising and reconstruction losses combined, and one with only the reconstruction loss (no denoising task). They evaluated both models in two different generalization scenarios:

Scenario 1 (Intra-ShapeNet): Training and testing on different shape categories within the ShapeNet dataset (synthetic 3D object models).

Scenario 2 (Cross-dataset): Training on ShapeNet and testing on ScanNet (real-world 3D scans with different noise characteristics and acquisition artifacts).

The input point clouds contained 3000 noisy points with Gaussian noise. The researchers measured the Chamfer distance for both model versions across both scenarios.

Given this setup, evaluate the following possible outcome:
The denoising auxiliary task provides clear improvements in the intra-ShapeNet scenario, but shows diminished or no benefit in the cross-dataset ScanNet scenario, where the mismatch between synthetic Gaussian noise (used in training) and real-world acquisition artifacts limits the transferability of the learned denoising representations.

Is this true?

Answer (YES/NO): NO